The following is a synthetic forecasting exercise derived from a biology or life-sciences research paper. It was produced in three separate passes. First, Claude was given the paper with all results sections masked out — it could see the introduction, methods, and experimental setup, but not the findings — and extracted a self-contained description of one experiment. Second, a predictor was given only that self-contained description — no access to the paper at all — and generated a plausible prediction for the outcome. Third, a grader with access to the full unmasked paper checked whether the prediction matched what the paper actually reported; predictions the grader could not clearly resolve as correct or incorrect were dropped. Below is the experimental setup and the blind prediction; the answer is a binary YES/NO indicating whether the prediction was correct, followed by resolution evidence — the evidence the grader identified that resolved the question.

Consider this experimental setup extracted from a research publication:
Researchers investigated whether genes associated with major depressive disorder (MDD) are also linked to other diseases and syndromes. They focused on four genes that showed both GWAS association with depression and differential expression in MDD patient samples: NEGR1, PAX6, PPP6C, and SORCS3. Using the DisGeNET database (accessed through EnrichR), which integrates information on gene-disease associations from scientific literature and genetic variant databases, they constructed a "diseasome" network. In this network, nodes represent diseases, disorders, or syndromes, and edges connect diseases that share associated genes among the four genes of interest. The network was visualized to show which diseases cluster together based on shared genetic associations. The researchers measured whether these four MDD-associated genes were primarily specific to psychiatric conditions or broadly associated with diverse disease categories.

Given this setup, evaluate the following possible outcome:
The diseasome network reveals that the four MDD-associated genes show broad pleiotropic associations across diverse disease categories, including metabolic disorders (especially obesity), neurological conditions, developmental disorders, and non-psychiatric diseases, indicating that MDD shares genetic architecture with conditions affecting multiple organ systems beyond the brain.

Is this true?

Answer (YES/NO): YES